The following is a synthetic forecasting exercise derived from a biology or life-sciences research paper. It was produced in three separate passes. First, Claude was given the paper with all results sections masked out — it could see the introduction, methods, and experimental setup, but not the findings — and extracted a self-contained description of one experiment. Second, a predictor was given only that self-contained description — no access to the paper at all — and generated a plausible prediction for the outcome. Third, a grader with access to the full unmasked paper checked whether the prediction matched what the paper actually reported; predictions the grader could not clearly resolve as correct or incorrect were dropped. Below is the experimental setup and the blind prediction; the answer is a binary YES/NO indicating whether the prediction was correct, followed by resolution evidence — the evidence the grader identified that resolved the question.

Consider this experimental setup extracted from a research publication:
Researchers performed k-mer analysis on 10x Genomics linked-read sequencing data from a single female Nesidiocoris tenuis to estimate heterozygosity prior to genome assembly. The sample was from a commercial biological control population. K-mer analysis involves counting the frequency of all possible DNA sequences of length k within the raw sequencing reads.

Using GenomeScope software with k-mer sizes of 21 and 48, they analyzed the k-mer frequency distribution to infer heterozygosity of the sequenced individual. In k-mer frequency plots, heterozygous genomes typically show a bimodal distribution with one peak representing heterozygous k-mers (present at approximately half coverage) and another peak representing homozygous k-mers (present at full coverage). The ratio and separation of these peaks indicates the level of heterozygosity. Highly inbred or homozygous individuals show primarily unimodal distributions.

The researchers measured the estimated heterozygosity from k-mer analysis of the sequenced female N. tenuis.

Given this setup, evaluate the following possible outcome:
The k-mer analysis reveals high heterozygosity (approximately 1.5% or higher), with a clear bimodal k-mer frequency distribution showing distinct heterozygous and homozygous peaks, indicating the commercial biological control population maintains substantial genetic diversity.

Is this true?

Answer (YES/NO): NO